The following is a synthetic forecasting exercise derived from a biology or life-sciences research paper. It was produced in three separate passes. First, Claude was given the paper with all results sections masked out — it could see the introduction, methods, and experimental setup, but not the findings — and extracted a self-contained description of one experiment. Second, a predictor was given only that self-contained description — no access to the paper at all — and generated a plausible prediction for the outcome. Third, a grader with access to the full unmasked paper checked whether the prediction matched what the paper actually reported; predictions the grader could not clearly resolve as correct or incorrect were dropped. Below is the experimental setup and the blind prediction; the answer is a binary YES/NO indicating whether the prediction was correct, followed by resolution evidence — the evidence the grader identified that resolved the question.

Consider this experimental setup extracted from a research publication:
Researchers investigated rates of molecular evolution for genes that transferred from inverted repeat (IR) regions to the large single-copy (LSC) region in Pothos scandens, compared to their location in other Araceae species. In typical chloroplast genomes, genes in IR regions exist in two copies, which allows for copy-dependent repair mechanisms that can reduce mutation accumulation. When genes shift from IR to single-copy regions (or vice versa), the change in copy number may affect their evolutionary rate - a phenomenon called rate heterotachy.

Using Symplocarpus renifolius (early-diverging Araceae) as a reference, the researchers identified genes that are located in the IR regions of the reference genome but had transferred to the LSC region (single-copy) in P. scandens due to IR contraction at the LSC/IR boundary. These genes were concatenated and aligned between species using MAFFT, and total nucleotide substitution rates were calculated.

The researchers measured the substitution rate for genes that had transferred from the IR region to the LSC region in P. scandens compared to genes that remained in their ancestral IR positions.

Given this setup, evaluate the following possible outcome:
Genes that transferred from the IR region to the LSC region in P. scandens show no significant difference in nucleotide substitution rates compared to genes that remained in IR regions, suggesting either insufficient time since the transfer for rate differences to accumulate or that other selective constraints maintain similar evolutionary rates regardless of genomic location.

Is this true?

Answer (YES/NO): NO